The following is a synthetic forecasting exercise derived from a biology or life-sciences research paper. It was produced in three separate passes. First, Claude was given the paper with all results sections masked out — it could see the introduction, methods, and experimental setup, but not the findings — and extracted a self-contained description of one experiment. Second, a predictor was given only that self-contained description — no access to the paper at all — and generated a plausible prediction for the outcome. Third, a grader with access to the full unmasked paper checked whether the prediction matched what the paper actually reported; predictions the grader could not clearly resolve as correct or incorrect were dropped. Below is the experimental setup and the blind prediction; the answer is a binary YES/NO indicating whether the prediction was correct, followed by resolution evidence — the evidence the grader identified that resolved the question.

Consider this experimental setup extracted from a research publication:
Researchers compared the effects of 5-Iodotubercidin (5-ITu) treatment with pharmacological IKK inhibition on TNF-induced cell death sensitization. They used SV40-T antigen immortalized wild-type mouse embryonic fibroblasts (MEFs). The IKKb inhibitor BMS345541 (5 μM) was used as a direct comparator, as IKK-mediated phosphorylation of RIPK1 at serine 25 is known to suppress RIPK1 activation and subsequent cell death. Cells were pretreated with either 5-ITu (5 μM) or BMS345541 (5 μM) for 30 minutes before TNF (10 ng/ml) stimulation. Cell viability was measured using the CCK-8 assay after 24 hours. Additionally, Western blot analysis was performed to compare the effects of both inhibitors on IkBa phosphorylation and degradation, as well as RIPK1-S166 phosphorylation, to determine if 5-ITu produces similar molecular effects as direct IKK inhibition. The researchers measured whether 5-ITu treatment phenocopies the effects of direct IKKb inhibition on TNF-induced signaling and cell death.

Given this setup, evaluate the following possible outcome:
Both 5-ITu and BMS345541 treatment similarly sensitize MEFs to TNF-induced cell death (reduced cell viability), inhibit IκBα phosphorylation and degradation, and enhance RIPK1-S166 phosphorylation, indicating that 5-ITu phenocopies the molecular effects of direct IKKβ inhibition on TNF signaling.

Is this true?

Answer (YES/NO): NO